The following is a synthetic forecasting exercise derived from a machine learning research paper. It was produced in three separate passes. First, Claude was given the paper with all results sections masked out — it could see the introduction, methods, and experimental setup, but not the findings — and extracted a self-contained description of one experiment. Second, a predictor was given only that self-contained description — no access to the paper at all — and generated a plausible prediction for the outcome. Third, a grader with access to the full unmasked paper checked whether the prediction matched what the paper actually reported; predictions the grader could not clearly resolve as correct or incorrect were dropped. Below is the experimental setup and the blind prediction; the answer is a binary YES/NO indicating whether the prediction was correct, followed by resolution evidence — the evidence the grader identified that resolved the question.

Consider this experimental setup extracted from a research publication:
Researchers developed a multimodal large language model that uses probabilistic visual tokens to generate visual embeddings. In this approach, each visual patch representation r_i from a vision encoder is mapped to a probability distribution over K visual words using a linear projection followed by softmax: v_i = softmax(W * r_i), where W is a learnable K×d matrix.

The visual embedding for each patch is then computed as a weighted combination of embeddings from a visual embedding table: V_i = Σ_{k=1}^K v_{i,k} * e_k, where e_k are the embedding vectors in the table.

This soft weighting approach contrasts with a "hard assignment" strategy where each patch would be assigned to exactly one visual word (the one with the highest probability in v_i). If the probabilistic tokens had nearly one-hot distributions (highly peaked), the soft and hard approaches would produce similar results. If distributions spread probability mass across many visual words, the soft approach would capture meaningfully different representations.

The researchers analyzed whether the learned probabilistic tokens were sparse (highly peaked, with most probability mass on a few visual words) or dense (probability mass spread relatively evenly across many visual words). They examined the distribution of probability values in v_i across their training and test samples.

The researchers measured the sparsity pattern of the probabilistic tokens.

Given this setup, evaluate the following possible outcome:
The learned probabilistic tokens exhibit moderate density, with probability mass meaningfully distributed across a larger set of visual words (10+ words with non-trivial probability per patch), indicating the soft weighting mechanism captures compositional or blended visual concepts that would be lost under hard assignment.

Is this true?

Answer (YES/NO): NO